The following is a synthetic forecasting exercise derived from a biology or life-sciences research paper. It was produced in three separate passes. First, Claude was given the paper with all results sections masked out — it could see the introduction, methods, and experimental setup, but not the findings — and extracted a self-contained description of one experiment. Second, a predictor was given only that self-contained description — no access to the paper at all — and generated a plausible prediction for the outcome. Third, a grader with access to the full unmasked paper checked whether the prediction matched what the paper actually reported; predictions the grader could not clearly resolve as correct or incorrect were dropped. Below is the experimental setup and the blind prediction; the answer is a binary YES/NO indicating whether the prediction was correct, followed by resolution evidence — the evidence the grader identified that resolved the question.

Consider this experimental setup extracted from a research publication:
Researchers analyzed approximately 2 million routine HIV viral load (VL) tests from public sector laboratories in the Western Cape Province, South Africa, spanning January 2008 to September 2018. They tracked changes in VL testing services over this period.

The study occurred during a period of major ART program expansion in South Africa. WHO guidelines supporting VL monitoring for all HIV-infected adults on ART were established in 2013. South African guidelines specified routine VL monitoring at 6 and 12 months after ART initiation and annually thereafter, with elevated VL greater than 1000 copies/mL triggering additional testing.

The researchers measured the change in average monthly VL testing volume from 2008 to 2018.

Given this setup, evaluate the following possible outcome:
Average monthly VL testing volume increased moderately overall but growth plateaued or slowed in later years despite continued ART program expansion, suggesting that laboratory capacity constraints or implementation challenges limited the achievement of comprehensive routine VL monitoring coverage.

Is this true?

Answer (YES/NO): NO